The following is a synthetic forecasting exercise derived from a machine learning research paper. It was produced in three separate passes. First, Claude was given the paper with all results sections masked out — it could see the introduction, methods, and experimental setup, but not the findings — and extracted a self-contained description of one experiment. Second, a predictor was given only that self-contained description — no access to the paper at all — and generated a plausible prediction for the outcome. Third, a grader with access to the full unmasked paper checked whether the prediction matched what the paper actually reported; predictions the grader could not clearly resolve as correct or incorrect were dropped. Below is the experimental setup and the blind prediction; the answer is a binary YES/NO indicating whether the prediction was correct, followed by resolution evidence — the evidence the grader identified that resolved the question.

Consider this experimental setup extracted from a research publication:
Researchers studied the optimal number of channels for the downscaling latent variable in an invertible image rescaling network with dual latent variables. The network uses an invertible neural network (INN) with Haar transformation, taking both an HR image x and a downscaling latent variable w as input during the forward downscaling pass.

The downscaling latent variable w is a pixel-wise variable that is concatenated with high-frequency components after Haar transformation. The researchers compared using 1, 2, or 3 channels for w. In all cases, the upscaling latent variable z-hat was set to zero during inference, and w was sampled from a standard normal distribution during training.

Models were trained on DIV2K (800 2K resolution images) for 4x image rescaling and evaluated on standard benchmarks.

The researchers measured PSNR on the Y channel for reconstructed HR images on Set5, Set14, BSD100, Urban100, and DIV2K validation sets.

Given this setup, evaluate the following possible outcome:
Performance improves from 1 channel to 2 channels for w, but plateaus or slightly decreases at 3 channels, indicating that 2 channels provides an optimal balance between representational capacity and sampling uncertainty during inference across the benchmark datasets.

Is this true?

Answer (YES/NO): YES